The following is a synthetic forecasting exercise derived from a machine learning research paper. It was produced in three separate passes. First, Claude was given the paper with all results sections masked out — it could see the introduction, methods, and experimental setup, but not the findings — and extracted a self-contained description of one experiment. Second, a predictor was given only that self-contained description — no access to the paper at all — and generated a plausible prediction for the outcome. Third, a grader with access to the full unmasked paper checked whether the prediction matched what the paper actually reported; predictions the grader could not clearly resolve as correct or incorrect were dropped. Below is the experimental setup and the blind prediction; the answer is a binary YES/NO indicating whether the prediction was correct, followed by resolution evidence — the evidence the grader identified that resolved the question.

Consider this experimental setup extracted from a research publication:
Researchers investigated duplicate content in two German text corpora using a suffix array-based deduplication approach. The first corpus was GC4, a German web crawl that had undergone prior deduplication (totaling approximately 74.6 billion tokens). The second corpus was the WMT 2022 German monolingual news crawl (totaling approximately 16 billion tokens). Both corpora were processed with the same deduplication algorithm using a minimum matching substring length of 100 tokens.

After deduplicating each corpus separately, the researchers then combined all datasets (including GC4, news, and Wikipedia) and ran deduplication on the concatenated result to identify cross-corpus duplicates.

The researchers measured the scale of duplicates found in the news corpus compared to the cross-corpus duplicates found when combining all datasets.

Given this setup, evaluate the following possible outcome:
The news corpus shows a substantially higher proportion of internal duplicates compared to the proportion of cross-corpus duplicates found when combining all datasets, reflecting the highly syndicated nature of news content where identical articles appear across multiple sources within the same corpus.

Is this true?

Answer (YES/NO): YES